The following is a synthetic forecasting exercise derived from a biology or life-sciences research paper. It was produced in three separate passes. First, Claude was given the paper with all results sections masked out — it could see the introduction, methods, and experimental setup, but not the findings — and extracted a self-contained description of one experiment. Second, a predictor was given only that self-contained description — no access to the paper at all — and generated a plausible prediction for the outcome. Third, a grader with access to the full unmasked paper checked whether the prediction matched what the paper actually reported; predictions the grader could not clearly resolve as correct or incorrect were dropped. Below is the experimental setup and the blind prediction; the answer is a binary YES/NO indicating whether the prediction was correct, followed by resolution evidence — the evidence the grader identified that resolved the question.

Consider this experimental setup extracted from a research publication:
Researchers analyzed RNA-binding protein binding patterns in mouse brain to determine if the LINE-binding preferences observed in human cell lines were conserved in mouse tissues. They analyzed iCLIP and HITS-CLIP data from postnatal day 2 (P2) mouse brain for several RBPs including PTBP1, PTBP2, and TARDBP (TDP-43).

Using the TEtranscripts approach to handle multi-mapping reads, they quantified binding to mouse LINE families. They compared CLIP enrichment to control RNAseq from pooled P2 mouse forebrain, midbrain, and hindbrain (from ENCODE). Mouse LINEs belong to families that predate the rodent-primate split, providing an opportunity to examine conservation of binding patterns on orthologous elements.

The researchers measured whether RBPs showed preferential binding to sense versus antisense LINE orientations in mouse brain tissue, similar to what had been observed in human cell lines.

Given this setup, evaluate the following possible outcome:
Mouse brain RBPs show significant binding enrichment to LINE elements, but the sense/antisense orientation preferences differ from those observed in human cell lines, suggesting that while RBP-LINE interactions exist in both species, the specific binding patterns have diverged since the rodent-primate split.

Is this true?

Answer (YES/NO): NO